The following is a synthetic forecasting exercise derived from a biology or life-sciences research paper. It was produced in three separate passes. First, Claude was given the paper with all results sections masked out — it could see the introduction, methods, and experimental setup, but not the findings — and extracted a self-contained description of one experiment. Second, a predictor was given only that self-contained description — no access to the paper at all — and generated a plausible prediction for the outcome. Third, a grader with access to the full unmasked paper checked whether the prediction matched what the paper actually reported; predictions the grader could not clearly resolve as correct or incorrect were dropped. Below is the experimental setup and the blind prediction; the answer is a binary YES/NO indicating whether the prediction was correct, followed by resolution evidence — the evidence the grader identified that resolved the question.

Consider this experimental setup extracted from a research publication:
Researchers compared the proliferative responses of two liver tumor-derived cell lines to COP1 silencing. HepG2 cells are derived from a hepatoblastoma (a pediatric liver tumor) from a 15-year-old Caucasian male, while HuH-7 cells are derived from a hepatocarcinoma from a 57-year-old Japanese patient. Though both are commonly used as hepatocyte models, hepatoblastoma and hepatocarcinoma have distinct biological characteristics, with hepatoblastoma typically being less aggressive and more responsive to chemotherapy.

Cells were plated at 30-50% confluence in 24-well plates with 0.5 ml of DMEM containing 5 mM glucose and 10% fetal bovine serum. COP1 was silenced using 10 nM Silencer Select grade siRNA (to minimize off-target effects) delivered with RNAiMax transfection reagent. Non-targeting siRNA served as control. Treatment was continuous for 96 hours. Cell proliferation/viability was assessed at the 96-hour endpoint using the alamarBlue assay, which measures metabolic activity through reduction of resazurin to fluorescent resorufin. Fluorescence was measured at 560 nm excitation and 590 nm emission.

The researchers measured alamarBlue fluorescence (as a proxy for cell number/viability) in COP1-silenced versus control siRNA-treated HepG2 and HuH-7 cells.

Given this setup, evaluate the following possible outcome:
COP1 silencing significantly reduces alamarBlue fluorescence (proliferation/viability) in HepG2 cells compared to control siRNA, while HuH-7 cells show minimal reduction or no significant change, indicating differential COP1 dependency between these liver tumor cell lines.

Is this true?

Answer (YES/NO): NO